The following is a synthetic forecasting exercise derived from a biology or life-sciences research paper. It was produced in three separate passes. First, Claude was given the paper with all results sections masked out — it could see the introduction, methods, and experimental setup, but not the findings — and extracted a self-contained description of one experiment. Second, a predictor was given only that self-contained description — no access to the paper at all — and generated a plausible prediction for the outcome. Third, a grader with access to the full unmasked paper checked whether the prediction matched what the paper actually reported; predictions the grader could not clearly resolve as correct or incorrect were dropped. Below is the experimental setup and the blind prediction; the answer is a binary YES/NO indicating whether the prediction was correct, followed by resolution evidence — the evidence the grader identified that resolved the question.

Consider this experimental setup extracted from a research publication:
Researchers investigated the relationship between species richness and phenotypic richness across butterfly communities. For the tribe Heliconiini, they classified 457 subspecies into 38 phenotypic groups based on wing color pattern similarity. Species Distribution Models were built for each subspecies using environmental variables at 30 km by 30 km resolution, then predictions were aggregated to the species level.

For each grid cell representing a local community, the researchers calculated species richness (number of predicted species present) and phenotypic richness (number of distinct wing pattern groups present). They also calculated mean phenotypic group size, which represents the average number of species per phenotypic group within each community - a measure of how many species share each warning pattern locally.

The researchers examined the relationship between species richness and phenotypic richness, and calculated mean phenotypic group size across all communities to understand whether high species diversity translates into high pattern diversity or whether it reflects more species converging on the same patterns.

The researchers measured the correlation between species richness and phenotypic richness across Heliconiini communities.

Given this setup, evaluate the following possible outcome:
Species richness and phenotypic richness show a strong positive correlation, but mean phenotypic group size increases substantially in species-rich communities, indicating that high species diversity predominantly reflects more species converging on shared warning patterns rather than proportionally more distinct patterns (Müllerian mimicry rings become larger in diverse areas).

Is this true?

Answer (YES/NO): NO